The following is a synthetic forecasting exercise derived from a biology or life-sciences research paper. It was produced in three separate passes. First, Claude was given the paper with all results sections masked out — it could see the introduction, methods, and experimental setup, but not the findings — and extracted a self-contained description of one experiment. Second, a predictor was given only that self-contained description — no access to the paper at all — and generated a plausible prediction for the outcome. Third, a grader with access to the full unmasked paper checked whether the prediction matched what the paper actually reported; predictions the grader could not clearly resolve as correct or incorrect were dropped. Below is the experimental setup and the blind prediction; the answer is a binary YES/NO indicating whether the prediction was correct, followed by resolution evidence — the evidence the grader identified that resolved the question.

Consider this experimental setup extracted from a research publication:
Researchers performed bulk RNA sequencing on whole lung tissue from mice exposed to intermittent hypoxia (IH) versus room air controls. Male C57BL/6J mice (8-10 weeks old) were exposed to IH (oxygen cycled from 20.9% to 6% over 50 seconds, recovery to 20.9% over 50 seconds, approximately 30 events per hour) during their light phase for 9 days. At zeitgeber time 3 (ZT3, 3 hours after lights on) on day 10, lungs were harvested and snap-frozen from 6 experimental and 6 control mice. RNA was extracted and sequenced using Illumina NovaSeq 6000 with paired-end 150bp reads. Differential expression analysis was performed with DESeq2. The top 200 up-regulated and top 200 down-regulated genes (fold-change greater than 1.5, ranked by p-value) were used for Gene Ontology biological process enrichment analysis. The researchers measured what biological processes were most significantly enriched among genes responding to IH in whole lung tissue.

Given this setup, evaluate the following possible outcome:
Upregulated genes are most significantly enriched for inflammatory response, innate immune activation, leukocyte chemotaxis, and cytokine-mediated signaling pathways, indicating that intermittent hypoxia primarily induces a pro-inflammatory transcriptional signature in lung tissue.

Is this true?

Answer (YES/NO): NO